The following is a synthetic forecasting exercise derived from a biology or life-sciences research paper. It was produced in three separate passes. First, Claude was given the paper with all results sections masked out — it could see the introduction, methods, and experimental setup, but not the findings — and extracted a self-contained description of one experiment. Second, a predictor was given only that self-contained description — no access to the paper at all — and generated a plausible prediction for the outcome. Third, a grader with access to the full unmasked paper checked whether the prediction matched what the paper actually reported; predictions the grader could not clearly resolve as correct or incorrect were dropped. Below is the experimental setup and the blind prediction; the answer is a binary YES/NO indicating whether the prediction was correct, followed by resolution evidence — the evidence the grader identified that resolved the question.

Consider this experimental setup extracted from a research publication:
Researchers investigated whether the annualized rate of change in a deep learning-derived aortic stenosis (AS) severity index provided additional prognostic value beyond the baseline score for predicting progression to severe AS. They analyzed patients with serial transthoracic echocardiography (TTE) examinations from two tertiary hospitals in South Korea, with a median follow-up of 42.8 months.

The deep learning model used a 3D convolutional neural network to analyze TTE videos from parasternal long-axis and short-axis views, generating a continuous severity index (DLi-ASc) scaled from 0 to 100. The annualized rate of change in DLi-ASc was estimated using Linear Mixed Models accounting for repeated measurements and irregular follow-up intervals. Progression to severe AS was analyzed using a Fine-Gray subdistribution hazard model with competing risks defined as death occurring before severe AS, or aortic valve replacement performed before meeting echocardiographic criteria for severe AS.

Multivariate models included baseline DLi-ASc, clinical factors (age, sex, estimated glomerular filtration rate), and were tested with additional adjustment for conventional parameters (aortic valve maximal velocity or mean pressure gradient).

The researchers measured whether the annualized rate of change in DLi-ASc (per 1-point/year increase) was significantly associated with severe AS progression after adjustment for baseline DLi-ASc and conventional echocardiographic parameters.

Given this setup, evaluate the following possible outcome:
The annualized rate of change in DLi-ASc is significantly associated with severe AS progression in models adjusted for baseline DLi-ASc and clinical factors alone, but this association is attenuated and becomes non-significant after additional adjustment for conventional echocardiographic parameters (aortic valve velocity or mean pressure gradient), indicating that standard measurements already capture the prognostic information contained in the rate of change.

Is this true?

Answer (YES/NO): NO